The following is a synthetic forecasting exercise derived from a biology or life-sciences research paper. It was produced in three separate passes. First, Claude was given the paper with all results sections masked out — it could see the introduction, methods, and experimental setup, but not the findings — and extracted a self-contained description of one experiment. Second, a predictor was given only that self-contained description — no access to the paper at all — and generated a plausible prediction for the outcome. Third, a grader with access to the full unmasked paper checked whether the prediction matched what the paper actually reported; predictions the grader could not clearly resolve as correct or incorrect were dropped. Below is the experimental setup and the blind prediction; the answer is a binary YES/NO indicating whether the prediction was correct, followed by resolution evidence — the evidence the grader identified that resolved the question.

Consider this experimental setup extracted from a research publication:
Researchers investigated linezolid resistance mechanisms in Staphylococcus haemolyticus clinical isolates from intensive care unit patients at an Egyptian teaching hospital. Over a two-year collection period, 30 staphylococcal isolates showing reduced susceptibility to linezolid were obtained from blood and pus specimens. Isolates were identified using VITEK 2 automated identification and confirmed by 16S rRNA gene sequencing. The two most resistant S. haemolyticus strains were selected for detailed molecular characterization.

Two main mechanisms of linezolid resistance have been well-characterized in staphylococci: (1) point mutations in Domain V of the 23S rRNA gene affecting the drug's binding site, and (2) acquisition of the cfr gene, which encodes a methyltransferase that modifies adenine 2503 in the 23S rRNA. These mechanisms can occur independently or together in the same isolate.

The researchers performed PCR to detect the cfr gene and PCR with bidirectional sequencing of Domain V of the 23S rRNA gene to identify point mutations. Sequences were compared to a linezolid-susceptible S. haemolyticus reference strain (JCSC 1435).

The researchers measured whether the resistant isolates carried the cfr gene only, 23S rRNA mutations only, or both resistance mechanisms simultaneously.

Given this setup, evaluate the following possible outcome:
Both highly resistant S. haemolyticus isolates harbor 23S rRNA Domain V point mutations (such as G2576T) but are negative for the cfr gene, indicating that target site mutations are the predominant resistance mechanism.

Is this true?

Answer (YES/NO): NO